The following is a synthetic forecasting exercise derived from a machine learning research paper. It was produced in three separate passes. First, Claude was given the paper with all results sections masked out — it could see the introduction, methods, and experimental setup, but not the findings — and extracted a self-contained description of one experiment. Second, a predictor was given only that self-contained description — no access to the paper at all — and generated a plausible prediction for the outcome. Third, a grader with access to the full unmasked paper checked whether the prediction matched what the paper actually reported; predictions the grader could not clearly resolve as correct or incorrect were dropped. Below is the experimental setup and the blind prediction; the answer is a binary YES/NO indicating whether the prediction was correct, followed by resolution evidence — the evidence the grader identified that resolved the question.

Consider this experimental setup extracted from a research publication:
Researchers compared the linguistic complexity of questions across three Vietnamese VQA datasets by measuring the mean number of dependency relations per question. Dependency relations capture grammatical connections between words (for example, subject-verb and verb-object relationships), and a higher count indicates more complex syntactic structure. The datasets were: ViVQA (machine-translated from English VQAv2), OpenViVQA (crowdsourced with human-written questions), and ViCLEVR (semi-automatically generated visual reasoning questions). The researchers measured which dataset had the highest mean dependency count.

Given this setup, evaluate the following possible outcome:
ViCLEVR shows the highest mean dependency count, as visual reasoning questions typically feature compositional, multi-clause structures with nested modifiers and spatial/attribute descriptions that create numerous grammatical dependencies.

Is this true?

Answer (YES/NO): YES